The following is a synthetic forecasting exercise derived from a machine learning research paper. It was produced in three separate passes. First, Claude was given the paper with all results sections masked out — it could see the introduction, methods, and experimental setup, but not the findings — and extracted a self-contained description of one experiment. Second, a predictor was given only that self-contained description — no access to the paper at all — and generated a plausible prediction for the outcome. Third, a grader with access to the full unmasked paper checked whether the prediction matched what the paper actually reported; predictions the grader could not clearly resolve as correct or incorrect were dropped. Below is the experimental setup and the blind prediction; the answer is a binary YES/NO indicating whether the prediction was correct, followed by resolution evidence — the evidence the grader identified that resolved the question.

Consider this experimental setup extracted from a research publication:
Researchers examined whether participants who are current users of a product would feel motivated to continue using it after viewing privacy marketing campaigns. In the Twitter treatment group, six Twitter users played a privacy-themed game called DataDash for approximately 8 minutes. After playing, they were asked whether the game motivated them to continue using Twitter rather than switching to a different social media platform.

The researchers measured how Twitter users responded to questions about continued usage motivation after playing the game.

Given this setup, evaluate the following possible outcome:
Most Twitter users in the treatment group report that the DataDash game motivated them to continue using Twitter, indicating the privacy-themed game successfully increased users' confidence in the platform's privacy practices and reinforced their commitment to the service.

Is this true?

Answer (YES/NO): NO